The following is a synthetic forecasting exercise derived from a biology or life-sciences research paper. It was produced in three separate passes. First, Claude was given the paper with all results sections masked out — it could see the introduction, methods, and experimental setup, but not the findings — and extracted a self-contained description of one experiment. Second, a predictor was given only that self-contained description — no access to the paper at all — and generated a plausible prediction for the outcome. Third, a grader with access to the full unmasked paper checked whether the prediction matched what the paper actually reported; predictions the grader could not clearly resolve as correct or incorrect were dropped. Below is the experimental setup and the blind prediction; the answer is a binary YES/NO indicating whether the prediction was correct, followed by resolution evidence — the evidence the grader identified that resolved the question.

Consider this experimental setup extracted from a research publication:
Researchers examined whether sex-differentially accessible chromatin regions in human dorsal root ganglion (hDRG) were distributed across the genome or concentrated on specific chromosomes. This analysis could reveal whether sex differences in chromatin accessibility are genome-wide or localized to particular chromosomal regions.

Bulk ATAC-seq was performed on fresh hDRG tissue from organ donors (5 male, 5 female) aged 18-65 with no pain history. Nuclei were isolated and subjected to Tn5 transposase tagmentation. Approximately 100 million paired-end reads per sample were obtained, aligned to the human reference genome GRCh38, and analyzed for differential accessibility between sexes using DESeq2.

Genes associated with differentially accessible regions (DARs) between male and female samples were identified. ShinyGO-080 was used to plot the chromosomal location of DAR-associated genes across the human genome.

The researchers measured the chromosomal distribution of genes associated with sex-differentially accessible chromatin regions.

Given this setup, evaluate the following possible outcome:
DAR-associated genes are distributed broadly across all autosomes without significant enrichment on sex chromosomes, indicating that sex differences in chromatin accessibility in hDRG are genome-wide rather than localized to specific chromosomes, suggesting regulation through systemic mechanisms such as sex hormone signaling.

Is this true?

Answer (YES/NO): NO